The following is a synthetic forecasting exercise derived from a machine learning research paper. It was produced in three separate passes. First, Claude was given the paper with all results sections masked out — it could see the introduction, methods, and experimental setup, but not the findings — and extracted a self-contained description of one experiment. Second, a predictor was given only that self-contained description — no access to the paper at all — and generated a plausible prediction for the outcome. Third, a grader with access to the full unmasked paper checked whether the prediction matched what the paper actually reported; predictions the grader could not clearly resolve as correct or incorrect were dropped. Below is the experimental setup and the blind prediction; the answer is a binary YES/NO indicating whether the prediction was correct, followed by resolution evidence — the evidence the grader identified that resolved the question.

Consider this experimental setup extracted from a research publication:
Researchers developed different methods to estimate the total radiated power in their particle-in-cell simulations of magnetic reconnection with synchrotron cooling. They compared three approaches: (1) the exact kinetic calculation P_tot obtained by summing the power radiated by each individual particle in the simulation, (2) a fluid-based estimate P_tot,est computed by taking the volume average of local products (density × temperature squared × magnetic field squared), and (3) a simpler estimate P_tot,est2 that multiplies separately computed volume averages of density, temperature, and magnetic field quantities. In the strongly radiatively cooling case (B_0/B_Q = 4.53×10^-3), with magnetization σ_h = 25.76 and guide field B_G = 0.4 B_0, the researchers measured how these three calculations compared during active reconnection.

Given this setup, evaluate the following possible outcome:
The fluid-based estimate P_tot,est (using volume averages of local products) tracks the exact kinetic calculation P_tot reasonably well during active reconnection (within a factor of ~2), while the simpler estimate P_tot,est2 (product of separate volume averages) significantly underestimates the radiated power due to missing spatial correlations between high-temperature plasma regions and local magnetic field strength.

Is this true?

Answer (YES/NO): YES